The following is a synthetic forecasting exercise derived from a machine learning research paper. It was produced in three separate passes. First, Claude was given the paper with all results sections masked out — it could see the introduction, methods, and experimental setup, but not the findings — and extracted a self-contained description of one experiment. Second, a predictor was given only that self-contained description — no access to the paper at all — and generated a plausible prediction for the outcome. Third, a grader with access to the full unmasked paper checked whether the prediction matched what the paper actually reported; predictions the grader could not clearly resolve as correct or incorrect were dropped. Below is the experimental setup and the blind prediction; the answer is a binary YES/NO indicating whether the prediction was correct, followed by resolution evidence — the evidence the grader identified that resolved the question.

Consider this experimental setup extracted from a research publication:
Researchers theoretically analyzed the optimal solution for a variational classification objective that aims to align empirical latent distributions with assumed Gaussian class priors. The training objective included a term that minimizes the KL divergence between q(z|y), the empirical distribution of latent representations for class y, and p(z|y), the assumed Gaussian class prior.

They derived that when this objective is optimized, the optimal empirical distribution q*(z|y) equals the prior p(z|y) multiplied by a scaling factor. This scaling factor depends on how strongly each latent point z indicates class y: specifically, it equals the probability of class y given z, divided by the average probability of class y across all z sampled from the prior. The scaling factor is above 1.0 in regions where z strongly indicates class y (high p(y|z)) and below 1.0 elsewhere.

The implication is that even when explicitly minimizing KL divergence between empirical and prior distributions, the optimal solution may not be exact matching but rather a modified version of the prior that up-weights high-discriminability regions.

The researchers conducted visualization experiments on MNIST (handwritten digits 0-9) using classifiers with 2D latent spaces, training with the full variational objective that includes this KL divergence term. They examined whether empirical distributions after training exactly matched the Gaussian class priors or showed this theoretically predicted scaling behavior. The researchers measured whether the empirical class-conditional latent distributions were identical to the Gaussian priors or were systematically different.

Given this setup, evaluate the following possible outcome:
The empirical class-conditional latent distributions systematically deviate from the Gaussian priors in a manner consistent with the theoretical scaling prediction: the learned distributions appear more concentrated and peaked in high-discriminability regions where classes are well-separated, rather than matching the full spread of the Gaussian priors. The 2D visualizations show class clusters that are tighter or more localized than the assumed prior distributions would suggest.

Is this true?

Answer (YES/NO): YES